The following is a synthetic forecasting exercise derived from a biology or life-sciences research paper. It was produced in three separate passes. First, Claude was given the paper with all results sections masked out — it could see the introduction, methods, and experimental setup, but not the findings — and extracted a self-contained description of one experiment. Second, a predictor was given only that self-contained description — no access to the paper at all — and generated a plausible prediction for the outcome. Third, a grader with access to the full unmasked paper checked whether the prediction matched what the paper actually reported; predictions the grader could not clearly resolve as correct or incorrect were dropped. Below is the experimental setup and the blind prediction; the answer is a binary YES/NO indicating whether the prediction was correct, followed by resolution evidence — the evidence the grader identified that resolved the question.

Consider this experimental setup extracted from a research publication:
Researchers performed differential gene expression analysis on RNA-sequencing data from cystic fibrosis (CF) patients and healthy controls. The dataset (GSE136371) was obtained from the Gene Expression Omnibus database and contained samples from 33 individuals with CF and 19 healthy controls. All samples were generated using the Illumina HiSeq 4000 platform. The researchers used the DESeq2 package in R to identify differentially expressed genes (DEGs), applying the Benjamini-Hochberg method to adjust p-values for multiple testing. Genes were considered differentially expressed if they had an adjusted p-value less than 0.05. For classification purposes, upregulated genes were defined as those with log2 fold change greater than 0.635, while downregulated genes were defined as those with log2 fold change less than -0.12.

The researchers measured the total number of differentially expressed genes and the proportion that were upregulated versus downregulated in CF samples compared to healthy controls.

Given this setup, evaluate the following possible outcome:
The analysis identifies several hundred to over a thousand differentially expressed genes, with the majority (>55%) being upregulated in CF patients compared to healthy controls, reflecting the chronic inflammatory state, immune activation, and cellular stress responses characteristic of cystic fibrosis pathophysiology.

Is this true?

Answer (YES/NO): NO